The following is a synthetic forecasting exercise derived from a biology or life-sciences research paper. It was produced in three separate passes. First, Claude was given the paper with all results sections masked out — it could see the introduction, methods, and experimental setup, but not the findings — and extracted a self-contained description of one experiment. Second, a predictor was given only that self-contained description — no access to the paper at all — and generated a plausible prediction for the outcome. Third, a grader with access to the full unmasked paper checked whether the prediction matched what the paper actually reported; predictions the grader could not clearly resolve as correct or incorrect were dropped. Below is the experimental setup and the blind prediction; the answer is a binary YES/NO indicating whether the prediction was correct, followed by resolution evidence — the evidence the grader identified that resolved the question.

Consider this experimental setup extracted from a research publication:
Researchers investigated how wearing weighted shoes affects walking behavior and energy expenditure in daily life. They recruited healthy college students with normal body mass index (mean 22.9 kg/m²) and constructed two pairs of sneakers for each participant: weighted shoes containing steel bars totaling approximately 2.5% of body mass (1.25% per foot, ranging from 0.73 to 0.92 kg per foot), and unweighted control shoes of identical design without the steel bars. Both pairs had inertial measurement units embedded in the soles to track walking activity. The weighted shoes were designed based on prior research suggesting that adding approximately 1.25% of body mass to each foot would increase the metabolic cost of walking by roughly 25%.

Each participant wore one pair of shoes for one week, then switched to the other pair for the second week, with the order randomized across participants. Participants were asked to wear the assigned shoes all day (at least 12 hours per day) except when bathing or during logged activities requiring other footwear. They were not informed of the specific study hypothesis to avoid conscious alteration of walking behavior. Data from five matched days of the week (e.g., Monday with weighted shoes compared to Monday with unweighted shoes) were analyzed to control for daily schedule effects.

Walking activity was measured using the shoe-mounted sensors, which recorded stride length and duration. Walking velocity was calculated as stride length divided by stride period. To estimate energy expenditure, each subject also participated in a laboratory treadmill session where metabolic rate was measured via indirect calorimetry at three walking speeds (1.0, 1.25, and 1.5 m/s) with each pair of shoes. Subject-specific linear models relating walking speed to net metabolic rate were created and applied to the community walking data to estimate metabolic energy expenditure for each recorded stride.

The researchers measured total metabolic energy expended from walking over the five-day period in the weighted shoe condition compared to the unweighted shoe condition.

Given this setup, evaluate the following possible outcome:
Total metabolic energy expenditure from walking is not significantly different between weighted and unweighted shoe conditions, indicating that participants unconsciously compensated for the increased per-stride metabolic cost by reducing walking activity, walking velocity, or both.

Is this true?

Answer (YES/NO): NO